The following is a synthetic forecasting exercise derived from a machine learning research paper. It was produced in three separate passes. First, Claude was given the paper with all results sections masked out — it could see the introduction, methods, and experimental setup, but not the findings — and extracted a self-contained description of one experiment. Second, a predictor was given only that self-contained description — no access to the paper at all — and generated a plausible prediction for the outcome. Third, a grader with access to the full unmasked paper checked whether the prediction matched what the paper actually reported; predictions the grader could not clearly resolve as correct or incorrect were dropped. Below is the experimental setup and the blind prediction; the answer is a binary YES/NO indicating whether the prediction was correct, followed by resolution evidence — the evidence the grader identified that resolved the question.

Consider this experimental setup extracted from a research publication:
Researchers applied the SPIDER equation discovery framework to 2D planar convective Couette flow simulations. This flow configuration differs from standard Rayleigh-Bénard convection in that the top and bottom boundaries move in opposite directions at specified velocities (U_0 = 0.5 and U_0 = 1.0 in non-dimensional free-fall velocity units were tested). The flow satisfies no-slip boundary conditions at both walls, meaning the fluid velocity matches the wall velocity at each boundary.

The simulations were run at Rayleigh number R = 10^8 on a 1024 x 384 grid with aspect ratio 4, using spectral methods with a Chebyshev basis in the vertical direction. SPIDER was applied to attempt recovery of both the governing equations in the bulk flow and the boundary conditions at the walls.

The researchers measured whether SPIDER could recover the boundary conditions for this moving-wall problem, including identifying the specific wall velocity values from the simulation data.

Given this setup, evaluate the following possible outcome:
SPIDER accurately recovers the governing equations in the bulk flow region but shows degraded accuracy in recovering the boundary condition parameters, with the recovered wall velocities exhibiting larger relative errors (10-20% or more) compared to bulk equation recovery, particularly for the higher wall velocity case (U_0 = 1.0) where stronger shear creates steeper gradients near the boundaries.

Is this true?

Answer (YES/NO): NO